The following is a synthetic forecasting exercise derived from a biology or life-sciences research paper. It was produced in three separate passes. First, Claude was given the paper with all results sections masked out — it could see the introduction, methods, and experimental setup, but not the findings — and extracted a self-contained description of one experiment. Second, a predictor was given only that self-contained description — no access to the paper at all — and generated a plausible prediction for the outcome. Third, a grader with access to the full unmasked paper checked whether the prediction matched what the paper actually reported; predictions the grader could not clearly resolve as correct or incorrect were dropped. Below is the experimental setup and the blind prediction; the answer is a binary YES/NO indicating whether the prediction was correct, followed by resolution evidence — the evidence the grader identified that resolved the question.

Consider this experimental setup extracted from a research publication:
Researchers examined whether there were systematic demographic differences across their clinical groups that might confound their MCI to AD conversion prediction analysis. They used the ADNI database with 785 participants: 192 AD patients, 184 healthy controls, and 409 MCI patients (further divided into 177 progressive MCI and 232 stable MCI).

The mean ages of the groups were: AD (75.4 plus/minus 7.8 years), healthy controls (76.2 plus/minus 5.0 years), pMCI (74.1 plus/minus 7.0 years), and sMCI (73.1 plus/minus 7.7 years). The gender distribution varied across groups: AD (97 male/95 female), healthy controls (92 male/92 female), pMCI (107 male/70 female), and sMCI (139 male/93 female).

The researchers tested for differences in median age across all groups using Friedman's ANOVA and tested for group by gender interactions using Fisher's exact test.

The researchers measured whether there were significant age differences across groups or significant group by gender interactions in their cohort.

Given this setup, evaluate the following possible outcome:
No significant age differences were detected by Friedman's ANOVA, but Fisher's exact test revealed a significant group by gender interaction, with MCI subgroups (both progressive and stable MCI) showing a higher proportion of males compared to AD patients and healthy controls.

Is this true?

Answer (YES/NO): NO